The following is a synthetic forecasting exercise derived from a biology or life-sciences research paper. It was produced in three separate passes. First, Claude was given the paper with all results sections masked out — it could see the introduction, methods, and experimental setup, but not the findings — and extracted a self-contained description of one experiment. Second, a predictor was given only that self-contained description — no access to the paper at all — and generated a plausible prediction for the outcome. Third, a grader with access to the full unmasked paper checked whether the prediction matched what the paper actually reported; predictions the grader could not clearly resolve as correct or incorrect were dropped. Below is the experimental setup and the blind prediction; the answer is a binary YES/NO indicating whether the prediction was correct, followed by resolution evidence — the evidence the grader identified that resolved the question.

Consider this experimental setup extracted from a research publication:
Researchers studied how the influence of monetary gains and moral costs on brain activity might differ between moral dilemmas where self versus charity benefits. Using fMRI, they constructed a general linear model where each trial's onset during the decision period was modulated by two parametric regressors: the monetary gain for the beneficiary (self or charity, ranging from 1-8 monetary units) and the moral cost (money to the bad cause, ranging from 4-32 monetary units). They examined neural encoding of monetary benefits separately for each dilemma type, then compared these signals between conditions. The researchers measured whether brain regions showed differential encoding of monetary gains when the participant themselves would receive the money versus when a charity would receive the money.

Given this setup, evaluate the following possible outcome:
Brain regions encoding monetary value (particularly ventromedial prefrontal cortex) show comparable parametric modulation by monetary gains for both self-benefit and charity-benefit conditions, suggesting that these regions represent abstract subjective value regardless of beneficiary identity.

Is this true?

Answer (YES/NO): NO